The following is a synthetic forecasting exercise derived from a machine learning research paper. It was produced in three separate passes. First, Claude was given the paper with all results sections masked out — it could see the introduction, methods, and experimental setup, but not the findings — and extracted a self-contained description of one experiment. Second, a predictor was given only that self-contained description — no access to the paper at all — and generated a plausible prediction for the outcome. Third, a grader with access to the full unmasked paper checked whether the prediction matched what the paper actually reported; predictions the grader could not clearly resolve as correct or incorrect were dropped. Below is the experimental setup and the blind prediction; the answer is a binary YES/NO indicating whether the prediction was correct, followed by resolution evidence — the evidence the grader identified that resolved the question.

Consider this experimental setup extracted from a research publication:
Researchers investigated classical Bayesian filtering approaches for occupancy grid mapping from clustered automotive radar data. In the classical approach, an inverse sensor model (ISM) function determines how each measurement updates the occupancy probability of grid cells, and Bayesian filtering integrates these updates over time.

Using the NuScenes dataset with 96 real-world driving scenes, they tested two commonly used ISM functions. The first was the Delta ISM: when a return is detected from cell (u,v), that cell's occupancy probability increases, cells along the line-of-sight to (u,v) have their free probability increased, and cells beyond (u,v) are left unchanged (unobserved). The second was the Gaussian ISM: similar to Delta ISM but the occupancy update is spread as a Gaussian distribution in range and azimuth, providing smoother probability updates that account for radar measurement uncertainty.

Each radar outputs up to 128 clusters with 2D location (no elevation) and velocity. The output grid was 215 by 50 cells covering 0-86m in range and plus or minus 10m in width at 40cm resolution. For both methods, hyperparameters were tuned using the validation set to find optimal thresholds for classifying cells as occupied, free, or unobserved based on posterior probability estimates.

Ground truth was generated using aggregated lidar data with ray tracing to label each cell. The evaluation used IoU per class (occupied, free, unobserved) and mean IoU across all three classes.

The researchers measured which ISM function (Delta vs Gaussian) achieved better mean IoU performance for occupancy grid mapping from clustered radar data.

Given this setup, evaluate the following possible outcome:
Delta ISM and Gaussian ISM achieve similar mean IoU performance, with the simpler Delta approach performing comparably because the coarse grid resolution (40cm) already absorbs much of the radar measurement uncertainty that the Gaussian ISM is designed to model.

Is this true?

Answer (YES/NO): NO